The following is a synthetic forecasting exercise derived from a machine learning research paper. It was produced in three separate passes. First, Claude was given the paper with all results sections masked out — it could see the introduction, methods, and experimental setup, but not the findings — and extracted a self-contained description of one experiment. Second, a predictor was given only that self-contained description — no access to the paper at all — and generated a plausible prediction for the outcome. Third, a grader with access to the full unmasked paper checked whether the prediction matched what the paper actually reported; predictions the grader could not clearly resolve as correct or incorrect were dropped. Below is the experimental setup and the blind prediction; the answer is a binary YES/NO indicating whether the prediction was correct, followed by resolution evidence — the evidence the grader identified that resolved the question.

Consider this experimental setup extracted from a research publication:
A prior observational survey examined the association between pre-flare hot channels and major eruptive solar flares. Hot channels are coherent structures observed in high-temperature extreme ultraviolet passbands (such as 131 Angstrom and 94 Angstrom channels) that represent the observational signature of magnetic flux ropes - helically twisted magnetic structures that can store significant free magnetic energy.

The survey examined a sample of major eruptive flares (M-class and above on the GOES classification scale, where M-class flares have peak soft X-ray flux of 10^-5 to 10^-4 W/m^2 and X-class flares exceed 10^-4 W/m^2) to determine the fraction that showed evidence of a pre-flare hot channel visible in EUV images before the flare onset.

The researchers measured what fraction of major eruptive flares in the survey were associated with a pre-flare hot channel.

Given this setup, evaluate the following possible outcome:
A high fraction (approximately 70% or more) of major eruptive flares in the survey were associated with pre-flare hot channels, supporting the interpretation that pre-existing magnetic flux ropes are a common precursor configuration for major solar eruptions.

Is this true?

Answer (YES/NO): NO